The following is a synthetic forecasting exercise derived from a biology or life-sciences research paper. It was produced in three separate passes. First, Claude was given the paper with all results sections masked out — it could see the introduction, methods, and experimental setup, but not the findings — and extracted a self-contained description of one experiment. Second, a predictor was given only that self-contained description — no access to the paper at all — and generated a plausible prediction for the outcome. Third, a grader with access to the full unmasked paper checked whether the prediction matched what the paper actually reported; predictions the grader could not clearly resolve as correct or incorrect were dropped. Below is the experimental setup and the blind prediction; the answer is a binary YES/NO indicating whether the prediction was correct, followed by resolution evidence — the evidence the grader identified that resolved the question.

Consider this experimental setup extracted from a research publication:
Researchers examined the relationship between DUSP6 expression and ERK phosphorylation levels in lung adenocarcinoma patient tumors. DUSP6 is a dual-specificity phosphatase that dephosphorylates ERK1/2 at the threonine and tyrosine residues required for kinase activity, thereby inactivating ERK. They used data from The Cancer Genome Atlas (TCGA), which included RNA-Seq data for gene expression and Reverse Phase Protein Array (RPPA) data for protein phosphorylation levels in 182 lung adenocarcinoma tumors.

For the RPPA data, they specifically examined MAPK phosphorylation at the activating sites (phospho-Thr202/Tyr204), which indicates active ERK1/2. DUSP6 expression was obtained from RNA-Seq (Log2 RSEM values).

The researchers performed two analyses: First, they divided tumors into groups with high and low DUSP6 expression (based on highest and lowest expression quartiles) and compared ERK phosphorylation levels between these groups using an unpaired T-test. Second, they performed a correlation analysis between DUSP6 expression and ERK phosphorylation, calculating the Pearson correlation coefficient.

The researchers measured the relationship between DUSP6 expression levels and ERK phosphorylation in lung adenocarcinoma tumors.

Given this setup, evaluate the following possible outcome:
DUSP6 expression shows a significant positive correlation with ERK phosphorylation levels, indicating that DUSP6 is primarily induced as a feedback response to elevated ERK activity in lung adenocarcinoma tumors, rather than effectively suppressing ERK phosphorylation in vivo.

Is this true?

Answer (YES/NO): YES